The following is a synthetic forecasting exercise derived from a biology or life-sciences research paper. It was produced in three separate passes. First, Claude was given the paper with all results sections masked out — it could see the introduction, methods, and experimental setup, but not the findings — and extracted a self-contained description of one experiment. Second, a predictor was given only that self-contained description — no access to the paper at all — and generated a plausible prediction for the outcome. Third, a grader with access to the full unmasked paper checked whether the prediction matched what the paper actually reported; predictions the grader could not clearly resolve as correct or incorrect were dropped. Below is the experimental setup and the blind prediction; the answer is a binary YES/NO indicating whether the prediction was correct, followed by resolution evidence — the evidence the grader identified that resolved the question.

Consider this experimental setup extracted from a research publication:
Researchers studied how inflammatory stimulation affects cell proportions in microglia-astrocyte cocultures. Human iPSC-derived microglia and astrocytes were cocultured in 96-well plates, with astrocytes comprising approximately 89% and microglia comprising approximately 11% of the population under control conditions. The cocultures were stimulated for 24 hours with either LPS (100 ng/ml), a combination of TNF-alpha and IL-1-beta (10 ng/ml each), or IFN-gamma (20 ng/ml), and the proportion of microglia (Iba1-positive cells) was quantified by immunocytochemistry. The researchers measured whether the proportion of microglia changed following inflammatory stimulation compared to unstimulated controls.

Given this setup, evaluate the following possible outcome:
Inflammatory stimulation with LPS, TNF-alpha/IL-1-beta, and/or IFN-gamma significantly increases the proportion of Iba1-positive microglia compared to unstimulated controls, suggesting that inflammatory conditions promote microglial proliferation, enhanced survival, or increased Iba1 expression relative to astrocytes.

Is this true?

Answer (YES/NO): NO